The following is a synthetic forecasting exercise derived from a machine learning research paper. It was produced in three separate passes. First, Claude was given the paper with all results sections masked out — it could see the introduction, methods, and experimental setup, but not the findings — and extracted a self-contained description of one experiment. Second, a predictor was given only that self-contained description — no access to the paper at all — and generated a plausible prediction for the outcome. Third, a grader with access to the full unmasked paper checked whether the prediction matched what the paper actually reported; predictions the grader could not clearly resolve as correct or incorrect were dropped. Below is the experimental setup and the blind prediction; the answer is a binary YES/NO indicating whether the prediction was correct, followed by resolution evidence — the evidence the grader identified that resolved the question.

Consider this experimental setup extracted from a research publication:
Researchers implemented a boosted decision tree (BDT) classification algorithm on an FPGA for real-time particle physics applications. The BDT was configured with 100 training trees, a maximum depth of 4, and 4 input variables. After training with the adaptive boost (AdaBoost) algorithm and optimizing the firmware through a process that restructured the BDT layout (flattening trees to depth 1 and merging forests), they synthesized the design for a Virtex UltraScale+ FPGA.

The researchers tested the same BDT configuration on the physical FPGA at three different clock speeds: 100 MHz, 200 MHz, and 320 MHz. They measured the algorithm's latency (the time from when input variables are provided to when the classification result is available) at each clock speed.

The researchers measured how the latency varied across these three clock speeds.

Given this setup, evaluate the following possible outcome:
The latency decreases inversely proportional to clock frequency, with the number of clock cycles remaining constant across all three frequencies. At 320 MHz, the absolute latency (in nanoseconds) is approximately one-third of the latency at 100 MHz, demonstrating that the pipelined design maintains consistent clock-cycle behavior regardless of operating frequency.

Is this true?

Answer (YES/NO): NO